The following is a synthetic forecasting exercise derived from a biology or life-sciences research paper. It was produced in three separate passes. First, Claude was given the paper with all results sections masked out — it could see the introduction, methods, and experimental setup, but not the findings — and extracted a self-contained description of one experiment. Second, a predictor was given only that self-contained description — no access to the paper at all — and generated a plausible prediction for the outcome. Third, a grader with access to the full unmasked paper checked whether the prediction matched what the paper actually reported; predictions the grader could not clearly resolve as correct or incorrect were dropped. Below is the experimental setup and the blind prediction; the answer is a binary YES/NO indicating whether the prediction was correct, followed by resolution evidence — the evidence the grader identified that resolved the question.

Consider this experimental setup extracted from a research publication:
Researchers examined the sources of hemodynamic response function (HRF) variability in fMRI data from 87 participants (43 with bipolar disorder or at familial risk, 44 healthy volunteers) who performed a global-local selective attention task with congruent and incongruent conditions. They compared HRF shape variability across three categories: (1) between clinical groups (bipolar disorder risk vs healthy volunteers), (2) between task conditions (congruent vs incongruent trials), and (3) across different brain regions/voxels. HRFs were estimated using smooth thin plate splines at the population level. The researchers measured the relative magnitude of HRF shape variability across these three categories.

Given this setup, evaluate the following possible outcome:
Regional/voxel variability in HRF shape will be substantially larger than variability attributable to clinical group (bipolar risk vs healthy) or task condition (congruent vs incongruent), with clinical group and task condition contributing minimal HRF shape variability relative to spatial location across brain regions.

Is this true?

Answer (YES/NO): YES